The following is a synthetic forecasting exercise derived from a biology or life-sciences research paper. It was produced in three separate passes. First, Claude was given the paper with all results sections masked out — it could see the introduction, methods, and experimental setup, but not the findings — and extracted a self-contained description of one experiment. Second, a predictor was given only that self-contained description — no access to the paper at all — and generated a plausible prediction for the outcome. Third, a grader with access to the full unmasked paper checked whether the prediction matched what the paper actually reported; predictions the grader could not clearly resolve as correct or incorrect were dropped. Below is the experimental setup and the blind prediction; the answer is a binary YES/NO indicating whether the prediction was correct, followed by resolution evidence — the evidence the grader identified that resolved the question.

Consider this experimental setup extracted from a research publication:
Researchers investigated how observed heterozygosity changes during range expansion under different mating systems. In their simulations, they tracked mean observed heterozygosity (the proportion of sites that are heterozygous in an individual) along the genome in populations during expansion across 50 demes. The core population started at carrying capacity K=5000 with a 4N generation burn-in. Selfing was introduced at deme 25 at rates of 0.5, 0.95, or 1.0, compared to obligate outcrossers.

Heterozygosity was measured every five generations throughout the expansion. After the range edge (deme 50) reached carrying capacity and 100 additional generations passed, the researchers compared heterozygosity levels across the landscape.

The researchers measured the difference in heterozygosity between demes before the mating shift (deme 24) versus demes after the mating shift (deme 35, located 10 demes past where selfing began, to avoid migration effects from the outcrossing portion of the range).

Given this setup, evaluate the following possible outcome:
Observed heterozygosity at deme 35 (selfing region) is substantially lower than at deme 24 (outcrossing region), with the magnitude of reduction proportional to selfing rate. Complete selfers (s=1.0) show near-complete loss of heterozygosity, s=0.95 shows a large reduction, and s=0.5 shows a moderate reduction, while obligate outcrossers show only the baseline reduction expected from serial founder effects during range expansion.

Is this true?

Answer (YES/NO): YES